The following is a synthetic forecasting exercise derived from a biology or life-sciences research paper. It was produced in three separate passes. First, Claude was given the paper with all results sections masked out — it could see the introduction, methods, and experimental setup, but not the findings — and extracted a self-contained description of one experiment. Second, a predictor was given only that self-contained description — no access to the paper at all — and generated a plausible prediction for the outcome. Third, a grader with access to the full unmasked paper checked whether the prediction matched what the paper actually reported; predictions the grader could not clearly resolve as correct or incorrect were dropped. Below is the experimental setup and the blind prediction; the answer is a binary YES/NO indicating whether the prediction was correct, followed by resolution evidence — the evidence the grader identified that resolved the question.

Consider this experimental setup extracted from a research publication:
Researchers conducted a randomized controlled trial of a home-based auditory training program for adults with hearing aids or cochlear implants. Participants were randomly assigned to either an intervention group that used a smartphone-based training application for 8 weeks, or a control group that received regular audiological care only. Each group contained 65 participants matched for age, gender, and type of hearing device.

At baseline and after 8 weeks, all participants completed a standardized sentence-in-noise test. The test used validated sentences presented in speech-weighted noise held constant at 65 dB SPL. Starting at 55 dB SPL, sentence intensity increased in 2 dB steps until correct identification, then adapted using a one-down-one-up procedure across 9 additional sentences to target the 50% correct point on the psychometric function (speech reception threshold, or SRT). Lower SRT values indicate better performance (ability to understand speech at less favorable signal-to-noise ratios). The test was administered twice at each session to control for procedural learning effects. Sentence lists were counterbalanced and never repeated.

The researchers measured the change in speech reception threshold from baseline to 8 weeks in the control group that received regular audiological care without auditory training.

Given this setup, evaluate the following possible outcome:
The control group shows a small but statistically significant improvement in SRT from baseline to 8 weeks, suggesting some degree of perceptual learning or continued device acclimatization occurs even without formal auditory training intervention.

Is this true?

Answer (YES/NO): NO